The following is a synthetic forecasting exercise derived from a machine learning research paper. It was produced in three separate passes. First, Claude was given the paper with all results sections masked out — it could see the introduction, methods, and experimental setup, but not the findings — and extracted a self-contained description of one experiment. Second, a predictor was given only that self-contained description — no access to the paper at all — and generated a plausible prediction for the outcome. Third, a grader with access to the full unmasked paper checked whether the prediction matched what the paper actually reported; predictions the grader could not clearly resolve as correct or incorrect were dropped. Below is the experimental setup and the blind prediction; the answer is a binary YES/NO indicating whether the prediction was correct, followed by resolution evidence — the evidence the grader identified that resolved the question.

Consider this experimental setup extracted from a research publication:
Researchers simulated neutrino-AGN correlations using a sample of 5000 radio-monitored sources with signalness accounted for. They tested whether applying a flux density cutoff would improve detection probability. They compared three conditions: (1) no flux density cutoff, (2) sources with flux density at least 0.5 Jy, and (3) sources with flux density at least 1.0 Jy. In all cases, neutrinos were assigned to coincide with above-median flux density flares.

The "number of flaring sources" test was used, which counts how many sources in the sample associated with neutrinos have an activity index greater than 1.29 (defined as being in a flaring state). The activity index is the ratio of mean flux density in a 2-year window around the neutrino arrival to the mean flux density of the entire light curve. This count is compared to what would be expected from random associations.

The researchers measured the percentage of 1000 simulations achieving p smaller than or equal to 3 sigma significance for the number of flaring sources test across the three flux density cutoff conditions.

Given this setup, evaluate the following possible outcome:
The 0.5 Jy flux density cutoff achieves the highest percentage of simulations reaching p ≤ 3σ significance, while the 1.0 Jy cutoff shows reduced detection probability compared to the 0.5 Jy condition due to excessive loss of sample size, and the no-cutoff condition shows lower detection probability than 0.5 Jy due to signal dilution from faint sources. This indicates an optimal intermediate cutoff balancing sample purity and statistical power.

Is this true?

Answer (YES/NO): NO